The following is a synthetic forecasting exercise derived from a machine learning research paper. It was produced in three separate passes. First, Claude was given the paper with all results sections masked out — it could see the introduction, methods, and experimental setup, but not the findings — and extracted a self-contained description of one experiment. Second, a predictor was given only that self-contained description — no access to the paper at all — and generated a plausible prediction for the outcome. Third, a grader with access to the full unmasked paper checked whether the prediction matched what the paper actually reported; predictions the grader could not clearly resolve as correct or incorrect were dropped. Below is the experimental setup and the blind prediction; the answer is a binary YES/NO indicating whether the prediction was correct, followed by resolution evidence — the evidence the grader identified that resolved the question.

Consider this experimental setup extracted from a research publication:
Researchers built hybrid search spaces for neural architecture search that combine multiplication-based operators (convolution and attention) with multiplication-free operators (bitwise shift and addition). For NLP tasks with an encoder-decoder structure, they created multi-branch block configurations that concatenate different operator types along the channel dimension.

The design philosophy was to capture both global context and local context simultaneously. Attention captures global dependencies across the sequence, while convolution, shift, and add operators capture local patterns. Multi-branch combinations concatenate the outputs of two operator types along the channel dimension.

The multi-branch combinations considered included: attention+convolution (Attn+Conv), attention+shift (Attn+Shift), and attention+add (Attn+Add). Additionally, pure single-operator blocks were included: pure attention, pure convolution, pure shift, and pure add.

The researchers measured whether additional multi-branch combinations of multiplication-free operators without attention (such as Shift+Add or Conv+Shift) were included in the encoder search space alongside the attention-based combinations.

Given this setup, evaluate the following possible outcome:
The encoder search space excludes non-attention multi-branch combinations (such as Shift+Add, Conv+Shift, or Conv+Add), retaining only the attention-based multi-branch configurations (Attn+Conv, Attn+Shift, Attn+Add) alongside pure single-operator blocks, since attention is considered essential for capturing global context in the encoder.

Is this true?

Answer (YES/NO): YES